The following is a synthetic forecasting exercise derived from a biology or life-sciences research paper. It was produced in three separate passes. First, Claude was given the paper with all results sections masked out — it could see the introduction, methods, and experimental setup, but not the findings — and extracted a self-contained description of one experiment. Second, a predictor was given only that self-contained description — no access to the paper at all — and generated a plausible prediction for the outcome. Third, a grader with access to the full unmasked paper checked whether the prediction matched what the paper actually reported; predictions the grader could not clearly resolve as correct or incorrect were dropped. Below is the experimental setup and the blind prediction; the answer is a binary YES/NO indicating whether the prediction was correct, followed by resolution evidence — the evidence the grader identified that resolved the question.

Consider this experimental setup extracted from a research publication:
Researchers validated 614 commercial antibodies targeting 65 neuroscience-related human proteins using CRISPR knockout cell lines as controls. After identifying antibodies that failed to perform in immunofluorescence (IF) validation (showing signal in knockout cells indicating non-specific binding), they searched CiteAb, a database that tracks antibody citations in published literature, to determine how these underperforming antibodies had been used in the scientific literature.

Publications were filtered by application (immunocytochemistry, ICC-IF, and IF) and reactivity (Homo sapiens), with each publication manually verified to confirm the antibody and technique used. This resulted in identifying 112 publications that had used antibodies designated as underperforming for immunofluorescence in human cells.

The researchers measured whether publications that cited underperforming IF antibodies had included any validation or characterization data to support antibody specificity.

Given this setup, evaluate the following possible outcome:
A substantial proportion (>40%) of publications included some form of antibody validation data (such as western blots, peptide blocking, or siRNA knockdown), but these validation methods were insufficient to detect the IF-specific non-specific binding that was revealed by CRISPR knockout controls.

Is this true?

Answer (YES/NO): NO